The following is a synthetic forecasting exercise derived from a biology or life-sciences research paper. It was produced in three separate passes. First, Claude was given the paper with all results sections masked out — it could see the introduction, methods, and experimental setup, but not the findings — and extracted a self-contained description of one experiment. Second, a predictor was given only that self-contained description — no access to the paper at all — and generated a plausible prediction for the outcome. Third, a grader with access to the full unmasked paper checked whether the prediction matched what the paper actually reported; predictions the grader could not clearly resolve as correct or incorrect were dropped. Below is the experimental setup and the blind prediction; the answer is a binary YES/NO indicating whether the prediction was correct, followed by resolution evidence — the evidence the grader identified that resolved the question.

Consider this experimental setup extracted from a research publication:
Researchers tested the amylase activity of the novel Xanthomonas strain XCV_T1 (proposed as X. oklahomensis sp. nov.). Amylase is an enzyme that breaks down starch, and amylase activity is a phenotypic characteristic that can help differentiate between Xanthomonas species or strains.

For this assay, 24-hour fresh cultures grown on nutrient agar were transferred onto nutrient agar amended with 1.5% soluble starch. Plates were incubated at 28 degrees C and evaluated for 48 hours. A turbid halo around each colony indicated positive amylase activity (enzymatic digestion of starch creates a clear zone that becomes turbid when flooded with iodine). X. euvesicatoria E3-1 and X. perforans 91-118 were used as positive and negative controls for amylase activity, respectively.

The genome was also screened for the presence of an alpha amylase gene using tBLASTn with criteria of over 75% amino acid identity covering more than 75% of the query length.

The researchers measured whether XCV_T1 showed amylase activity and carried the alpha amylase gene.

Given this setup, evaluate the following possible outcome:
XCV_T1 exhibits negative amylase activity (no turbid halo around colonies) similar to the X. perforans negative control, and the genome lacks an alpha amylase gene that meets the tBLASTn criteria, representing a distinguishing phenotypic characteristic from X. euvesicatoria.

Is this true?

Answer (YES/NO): NO